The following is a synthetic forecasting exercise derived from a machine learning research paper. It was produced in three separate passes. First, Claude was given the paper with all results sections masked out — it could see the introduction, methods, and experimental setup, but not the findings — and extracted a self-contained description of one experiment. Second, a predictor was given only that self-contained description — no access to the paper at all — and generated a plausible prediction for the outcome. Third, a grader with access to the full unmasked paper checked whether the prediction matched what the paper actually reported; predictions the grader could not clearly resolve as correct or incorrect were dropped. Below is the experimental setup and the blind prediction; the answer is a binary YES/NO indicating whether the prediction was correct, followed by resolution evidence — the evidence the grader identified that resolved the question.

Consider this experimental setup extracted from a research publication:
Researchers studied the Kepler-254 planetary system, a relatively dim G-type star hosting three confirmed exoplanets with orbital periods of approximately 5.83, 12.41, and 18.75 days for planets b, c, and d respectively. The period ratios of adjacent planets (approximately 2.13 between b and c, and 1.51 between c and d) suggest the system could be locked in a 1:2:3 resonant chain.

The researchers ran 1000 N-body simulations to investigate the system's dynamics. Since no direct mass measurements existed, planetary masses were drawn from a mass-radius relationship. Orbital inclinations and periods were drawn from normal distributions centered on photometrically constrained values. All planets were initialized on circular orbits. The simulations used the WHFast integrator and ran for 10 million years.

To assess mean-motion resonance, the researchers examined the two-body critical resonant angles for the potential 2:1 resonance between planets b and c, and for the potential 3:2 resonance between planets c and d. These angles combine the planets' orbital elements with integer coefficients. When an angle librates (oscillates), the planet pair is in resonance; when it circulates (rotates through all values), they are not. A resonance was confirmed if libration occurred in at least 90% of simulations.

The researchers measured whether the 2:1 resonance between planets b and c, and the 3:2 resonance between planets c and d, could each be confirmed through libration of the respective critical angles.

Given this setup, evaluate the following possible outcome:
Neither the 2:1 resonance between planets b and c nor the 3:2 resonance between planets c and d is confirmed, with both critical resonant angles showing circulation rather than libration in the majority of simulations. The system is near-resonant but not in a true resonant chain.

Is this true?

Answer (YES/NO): NO